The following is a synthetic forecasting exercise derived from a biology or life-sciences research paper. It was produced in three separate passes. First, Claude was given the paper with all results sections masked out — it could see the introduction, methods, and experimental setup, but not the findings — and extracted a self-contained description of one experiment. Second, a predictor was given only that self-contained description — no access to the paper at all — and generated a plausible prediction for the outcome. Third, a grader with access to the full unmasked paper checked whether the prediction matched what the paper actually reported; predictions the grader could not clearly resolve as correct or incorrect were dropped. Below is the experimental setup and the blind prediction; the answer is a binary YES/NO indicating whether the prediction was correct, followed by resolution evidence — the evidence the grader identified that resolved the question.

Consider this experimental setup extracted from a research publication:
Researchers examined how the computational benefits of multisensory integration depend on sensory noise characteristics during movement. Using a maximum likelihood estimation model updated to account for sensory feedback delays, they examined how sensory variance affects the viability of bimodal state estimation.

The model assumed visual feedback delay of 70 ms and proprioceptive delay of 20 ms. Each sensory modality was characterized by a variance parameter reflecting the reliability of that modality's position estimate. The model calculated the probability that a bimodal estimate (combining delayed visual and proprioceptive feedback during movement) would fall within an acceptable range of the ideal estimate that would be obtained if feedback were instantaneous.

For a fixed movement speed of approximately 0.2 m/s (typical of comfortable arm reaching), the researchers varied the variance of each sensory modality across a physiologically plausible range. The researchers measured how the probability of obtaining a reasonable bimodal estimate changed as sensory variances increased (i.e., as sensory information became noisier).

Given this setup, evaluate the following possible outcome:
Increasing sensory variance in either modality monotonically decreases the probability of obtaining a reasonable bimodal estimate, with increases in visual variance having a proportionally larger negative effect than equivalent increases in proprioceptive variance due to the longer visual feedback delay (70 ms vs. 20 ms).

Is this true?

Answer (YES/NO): NO